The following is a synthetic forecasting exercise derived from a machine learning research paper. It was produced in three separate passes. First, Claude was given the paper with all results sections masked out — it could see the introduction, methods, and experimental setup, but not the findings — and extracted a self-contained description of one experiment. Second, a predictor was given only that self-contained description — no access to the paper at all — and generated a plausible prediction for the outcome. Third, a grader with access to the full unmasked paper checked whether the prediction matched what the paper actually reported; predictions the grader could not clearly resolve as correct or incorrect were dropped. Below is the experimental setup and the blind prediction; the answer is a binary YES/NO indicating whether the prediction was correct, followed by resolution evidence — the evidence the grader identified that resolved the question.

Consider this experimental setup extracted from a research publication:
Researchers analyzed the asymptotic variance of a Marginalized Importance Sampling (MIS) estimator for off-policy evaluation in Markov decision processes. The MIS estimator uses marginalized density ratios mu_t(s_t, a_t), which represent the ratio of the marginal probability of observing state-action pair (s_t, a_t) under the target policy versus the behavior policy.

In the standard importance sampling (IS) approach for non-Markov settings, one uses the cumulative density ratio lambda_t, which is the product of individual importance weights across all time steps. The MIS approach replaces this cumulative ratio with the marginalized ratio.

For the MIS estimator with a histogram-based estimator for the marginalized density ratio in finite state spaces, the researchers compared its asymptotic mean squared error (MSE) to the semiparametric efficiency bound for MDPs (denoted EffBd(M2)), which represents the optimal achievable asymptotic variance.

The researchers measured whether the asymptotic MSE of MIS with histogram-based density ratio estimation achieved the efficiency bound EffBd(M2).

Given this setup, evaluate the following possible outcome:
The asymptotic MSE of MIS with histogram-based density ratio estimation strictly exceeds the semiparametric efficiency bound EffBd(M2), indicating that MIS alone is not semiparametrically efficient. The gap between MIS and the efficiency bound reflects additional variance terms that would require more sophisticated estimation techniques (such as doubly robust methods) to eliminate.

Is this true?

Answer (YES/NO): YES